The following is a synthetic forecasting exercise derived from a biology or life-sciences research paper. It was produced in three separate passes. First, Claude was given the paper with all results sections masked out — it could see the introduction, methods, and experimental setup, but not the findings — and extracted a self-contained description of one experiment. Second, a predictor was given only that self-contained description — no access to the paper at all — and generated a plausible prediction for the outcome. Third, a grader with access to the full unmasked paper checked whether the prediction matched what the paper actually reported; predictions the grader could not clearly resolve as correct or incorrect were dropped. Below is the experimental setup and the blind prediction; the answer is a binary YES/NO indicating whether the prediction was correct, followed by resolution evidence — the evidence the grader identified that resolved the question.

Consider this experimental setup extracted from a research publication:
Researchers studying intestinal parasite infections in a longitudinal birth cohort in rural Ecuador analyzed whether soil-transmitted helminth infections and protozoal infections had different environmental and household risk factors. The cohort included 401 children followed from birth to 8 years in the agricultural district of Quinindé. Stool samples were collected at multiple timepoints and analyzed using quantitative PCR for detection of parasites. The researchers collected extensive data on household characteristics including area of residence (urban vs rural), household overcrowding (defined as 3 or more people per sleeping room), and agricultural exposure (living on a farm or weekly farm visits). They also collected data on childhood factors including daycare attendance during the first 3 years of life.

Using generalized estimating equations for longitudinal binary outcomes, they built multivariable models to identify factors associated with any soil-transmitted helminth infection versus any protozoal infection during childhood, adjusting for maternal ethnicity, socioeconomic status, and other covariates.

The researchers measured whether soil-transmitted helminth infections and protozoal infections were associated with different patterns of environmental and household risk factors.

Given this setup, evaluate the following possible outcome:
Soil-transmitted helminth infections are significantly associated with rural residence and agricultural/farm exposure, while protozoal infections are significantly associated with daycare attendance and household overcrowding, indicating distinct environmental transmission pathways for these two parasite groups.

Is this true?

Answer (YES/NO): NO